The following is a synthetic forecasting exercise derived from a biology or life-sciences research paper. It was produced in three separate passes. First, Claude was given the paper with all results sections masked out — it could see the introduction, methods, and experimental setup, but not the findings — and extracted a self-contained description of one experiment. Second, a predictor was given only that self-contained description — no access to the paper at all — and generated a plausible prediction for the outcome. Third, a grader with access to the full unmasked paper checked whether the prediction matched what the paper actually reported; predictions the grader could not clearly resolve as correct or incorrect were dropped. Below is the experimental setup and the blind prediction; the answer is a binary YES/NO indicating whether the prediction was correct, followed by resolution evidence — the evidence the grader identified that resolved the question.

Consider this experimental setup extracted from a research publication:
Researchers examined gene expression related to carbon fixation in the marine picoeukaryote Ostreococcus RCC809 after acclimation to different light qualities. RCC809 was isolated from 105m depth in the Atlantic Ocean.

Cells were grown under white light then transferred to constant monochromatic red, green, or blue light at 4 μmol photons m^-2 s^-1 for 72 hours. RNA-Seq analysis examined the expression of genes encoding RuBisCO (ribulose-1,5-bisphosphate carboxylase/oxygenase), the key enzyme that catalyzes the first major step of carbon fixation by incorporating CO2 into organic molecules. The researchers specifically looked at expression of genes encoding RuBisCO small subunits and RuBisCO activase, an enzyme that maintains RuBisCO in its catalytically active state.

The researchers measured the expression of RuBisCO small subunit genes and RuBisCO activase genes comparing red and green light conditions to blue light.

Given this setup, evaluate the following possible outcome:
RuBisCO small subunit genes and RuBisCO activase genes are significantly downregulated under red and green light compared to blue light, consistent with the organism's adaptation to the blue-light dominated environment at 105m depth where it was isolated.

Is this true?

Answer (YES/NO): NO